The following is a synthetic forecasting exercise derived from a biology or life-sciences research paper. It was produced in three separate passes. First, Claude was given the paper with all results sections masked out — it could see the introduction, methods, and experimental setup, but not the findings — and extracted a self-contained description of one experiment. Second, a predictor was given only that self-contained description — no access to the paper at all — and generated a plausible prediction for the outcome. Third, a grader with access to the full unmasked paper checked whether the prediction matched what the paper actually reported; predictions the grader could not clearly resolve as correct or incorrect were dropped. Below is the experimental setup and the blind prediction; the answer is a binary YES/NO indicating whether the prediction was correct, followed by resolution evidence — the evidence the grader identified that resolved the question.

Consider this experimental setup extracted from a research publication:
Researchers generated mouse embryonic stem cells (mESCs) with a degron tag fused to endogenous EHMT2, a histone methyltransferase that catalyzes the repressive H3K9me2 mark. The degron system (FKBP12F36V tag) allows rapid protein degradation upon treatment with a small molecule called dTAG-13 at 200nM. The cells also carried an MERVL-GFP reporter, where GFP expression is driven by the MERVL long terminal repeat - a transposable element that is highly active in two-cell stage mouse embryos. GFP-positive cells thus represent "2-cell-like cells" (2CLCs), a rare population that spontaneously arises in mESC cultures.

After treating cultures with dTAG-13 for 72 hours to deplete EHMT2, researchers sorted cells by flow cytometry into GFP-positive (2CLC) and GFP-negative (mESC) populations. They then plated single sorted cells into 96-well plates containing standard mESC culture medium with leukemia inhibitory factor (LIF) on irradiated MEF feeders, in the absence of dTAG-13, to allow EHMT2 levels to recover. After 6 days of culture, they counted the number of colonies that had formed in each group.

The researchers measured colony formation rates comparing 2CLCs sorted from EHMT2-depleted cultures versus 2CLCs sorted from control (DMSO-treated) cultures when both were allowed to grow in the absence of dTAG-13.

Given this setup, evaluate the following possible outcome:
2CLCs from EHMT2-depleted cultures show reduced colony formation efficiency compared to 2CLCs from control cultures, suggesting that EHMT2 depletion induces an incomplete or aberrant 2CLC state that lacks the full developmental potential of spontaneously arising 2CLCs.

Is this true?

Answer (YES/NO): NO